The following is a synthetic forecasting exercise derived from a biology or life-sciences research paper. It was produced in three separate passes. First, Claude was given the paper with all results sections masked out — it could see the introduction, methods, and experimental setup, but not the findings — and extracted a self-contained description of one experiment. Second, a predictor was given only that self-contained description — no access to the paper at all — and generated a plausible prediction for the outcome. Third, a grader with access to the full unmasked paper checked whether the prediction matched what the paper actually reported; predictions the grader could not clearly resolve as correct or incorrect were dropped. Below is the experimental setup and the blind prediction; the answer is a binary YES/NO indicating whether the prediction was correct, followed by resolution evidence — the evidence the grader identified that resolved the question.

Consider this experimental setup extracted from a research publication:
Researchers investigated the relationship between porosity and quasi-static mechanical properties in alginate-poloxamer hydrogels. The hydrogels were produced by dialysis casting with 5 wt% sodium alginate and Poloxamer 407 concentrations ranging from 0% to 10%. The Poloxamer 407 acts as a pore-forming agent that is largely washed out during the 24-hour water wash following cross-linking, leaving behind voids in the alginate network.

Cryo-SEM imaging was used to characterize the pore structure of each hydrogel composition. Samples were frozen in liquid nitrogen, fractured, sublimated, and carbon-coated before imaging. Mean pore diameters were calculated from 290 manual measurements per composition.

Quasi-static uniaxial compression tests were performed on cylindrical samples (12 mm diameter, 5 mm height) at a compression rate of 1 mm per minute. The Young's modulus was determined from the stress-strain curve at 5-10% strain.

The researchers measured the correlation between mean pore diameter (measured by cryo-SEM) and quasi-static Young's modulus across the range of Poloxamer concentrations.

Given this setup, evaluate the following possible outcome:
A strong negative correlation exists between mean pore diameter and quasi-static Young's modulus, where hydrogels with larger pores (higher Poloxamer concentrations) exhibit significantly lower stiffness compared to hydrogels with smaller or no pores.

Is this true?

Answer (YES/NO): NO